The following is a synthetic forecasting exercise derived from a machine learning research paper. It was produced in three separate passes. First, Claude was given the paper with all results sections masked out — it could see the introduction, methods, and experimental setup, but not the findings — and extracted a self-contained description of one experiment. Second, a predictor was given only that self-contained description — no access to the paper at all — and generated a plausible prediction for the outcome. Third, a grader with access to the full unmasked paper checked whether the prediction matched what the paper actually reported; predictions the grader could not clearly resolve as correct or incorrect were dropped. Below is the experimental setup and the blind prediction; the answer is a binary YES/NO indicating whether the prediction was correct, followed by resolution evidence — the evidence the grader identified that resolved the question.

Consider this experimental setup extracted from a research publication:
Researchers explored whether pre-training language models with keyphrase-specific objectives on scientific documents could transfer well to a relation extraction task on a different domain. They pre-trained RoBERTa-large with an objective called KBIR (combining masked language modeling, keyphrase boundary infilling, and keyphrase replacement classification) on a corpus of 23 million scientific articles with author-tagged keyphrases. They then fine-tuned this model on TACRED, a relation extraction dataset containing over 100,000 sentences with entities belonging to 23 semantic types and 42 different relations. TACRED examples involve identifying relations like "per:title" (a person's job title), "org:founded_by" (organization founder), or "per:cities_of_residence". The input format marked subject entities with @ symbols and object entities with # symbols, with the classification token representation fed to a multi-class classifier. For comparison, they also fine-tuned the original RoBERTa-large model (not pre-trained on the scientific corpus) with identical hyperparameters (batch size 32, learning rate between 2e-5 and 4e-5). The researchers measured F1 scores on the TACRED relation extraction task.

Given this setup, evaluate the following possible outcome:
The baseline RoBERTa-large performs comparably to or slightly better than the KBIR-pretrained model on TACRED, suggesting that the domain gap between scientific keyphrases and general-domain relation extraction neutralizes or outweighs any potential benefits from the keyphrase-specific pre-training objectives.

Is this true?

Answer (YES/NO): YES